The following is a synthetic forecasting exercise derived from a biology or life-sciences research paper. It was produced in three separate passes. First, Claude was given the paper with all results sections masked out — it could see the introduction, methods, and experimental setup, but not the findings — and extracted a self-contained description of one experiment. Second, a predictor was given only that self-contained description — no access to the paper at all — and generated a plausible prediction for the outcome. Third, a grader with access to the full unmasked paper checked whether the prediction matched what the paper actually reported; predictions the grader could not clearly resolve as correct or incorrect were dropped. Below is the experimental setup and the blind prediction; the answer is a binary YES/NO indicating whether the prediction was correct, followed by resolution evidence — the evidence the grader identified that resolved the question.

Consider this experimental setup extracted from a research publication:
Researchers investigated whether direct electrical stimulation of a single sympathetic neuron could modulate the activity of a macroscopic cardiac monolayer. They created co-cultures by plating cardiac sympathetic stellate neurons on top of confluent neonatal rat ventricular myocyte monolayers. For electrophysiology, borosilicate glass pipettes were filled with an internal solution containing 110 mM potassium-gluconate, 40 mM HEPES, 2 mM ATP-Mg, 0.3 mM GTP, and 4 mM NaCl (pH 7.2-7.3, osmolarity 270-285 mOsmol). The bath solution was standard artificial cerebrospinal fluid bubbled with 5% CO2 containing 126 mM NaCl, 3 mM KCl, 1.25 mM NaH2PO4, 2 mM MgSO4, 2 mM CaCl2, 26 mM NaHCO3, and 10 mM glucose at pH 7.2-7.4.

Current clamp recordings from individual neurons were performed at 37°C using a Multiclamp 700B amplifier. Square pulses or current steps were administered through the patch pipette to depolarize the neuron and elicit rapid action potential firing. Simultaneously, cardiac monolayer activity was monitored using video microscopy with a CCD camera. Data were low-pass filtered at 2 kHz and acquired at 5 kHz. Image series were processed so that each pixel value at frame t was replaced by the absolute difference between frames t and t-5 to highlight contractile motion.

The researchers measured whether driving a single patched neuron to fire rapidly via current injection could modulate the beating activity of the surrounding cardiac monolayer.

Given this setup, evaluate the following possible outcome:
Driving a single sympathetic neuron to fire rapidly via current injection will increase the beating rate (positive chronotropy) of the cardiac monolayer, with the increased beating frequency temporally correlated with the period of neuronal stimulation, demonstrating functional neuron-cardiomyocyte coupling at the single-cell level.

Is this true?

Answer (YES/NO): NO